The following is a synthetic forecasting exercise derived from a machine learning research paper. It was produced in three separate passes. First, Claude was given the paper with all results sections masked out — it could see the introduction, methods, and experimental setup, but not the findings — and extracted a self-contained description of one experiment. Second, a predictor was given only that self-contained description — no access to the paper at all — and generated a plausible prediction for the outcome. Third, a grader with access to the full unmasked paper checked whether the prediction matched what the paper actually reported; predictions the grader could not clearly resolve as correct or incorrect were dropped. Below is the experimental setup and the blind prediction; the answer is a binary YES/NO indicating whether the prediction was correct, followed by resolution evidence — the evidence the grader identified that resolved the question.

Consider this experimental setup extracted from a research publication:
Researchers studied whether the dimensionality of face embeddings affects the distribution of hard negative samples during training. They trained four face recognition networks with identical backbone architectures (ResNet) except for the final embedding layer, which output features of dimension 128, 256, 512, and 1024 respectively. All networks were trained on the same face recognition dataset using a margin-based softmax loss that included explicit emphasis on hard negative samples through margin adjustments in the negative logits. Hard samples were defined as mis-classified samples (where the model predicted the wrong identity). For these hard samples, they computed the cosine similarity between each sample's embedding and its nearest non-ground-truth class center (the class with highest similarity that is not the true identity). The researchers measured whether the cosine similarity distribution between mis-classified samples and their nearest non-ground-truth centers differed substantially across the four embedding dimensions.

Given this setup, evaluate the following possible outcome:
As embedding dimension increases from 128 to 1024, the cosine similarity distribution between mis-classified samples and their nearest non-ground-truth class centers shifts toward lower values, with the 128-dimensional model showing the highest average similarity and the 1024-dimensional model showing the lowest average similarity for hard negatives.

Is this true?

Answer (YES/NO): NO